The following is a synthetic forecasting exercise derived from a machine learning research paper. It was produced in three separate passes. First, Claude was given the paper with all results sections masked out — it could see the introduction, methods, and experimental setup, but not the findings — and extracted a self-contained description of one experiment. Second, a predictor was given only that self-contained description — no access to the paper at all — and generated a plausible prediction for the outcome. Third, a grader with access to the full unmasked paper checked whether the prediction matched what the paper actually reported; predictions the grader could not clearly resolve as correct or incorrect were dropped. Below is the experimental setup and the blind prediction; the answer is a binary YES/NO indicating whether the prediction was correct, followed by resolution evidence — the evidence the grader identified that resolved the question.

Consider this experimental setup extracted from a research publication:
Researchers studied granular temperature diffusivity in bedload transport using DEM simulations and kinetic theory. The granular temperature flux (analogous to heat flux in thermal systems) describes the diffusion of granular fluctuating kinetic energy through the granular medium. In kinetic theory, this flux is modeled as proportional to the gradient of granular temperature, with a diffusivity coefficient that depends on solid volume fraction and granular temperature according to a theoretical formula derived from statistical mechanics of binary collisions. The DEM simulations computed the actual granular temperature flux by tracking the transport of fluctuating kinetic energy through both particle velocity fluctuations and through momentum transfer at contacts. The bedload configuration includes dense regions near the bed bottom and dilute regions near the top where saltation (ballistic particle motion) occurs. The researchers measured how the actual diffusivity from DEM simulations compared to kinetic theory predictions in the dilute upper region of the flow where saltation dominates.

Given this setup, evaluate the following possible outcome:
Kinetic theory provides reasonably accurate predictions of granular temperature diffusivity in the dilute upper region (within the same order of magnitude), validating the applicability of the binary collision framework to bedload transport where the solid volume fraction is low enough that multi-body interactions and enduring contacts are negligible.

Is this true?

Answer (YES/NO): NO